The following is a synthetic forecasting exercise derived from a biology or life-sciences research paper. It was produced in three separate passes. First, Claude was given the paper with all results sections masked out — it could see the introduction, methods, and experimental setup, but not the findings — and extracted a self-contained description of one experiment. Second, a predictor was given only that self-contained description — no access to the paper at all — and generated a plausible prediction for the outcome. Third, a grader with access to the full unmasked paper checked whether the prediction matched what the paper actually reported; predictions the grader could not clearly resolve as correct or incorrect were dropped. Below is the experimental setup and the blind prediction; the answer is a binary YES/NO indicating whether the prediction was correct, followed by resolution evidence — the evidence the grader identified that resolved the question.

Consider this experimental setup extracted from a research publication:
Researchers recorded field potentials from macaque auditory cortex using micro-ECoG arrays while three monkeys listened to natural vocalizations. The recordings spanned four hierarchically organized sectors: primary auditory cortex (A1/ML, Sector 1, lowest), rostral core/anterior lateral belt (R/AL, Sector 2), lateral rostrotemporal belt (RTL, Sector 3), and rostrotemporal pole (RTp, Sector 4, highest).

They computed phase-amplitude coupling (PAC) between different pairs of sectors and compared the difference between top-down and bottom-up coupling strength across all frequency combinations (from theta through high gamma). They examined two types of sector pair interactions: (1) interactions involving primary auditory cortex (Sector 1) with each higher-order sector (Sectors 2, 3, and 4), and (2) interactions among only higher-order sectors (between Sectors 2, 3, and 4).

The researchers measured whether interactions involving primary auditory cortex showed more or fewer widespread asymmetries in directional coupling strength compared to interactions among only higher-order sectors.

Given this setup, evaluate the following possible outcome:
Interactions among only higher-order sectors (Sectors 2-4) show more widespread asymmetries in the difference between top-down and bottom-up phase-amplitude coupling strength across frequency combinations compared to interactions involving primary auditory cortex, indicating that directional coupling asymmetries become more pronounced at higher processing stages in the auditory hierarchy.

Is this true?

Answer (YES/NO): NO